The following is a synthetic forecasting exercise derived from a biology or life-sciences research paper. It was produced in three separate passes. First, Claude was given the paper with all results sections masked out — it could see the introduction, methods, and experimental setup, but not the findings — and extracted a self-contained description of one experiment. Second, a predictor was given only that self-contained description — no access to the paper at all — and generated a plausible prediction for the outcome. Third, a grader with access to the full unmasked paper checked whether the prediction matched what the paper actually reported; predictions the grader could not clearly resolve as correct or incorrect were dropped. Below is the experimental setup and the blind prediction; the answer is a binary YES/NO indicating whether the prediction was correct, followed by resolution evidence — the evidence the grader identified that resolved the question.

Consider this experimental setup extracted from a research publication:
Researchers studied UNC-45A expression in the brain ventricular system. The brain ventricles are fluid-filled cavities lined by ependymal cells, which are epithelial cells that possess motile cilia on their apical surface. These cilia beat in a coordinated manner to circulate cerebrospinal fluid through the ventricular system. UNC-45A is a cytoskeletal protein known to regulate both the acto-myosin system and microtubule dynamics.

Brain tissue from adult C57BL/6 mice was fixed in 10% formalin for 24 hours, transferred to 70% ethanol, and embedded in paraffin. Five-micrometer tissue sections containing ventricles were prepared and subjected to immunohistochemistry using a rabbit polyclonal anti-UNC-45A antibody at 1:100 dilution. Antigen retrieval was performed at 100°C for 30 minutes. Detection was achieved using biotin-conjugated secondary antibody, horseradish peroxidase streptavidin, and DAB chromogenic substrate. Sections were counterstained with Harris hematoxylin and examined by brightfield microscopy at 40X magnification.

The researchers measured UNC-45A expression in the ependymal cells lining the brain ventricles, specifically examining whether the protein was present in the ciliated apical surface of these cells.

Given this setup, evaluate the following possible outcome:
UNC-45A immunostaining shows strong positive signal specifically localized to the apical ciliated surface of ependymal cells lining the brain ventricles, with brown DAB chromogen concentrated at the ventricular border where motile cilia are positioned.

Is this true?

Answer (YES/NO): YES